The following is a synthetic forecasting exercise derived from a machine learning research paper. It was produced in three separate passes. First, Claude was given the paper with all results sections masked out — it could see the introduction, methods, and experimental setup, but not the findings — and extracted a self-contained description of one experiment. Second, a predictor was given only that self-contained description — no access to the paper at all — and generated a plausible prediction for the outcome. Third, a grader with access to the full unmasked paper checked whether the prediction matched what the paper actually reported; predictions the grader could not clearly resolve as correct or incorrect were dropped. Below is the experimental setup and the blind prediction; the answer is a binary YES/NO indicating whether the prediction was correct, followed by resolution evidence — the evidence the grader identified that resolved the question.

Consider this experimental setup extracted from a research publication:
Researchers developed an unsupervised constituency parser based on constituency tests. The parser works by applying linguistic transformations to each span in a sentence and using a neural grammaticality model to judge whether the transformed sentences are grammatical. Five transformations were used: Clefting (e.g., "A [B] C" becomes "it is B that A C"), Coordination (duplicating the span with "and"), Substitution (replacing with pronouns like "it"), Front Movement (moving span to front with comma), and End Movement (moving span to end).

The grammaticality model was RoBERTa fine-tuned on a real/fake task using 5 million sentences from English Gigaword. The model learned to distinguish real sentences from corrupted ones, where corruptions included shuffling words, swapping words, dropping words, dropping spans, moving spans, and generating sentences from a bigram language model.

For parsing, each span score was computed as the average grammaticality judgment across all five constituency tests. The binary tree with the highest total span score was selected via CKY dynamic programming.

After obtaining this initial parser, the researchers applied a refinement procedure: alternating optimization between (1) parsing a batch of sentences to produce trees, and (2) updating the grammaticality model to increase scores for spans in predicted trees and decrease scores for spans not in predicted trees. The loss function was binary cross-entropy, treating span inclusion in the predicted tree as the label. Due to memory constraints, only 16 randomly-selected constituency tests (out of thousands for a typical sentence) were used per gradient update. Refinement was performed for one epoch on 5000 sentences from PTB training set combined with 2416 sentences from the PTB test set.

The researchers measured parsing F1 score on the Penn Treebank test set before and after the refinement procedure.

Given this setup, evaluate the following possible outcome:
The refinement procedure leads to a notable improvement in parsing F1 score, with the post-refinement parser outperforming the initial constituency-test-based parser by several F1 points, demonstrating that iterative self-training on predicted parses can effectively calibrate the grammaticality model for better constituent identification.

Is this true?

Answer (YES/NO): YES